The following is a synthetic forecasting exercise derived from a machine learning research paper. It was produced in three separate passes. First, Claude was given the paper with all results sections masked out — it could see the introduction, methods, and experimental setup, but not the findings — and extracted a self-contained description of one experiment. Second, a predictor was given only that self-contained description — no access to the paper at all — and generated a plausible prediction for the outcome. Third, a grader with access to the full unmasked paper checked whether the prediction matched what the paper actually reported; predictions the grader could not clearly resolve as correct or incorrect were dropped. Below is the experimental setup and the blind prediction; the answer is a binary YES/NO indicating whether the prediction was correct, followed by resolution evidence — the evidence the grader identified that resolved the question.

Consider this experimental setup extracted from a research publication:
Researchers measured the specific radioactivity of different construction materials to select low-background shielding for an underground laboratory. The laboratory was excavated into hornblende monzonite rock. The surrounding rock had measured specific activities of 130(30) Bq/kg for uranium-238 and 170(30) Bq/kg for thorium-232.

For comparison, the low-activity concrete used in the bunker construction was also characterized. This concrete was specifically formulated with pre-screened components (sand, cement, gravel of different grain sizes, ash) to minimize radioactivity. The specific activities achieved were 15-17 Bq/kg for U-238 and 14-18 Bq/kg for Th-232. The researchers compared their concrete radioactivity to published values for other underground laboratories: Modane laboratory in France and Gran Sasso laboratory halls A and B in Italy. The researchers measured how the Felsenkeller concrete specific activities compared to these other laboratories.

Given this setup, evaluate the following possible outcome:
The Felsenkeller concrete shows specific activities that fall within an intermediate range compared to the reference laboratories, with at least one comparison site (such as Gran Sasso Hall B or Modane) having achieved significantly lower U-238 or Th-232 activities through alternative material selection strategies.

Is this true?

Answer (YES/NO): YES